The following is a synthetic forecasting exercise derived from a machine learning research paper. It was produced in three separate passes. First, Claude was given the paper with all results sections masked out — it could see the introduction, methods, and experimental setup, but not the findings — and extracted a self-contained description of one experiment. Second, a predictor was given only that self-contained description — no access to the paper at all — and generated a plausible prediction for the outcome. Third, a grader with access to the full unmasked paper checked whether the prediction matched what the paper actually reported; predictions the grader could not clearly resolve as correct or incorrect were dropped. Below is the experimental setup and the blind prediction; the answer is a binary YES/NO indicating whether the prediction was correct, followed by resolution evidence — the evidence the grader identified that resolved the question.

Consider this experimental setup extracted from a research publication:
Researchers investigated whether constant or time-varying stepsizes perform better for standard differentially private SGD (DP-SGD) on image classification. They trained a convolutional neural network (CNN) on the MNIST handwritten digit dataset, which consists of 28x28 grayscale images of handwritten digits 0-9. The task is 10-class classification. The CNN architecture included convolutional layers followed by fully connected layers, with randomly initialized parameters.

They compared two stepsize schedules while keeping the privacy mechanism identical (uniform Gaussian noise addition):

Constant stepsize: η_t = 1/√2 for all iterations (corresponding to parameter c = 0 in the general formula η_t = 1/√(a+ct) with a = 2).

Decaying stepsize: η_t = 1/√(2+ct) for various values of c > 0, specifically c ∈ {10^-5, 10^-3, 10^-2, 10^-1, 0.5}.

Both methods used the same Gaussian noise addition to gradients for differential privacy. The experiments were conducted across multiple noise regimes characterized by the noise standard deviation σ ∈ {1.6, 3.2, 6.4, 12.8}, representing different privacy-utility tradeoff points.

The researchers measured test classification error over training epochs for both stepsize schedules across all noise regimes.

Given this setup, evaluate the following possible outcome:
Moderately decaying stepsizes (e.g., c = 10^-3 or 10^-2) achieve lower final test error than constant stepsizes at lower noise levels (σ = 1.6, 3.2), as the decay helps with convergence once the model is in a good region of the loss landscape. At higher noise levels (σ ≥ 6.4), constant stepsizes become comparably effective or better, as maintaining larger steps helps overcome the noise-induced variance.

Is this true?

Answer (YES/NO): NO